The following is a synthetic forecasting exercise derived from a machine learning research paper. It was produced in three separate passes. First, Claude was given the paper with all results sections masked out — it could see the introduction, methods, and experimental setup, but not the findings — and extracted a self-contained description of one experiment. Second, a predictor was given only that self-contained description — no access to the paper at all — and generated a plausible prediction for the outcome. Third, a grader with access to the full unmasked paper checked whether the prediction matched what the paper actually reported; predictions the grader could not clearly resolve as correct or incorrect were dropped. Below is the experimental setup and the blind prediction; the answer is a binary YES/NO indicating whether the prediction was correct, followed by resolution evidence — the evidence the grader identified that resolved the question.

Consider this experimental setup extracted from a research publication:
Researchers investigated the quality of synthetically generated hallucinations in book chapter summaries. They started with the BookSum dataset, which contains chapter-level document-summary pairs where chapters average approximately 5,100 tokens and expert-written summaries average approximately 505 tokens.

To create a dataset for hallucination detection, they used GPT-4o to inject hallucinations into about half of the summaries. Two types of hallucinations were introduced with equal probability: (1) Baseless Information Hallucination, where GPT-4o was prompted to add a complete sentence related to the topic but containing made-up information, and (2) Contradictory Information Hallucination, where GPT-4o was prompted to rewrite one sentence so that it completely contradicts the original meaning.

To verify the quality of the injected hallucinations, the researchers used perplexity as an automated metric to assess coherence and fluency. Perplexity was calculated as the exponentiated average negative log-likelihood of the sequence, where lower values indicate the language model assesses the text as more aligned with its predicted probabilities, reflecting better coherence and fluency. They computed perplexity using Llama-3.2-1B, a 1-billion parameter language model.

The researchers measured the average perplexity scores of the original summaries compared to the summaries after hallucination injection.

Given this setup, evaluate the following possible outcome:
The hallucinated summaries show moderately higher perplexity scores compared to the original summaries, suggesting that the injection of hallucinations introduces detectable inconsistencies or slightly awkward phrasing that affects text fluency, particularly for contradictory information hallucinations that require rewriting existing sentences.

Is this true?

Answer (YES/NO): NO